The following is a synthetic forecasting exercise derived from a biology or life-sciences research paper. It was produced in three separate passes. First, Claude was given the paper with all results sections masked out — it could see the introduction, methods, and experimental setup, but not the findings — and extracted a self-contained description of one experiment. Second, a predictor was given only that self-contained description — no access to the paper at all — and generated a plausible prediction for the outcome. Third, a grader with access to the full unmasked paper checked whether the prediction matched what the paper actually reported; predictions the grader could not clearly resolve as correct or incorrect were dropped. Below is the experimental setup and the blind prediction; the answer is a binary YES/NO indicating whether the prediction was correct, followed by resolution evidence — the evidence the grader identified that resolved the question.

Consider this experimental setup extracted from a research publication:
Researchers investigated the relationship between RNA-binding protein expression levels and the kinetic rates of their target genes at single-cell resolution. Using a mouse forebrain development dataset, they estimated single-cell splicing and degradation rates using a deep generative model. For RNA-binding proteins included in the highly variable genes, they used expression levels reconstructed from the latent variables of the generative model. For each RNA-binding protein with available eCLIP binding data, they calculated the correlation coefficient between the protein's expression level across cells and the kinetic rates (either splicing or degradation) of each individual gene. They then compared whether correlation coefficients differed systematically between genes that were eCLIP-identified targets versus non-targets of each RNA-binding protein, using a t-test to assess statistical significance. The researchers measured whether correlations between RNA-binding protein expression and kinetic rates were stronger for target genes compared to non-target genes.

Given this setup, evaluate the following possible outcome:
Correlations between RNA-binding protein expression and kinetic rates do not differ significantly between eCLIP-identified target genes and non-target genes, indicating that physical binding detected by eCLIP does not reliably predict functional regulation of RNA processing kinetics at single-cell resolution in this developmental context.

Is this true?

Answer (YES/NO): NO